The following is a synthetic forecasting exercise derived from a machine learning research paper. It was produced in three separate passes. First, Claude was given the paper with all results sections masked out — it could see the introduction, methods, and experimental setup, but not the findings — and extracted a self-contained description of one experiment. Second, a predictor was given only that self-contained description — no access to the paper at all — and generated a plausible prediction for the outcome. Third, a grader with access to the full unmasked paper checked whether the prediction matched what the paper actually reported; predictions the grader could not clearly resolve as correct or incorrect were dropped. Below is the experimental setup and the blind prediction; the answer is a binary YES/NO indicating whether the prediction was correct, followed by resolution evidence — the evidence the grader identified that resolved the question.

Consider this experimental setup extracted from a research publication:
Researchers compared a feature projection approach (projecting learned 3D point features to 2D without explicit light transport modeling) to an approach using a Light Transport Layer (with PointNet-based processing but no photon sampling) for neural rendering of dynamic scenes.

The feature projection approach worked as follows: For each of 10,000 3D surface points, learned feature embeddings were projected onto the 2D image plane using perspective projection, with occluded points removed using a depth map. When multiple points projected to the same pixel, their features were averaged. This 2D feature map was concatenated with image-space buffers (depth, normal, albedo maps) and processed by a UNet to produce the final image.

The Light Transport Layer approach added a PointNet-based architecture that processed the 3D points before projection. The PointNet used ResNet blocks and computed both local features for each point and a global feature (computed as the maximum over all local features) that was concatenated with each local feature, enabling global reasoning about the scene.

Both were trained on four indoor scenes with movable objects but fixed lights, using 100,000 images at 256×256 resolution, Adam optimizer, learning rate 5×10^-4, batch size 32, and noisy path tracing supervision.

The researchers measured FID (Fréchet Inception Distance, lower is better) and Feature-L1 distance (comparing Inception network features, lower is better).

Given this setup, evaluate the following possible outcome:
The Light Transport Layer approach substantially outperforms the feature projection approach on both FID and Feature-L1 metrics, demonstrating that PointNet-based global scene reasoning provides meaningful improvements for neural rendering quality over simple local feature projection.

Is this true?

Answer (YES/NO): NO